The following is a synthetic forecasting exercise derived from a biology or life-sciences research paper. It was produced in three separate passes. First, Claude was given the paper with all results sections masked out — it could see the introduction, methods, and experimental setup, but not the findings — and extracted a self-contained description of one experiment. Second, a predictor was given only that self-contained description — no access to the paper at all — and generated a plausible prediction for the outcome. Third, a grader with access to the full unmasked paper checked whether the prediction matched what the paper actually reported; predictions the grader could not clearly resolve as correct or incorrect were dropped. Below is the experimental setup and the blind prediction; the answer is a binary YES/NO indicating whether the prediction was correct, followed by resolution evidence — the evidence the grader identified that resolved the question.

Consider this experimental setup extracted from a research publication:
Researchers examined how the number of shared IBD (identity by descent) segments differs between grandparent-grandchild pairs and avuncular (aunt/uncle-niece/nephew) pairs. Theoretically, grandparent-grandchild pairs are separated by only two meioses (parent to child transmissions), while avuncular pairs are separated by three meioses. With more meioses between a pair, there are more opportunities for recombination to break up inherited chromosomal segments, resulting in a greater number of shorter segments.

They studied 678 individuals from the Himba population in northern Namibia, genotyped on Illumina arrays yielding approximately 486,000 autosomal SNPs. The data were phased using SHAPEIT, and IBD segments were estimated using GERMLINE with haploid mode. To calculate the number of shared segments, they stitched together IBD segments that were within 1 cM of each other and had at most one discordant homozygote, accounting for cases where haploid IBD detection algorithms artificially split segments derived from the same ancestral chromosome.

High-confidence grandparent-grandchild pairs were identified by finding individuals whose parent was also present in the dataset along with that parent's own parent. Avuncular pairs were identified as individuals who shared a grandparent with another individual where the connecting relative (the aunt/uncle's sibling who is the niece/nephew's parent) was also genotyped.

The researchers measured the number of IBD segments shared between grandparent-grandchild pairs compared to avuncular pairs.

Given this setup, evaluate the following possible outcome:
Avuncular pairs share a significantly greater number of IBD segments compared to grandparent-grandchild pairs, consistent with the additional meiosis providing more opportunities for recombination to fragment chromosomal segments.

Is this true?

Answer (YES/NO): YES